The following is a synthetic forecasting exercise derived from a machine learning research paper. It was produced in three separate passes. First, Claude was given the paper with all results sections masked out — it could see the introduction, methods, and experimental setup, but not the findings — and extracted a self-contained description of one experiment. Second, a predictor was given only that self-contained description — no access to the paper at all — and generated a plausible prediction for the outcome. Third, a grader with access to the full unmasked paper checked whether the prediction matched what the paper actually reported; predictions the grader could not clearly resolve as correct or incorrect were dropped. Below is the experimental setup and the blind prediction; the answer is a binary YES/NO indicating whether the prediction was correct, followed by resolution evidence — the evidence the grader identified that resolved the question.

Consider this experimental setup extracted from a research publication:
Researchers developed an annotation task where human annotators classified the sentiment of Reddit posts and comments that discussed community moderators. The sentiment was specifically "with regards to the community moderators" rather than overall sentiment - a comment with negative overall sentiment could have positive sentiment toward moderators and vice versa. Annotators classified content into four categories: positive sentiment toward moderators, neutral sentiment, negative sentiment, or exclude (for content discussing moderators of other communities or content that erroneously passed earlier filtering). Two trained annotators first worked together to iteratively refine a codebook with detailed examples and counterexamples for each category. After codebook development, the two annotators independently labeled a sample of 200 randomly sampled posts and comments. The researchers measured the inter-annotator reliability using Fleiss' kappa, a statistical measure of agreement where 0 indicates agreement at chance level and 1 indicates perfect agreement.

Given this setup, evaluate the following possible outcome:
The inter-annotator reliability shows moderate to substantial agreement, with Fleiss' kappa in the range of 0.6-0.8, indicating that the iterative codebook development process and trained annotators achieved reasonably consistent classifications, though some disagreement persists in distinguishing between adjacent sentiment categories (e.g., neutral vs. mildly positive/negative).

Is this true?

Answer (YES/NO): NO